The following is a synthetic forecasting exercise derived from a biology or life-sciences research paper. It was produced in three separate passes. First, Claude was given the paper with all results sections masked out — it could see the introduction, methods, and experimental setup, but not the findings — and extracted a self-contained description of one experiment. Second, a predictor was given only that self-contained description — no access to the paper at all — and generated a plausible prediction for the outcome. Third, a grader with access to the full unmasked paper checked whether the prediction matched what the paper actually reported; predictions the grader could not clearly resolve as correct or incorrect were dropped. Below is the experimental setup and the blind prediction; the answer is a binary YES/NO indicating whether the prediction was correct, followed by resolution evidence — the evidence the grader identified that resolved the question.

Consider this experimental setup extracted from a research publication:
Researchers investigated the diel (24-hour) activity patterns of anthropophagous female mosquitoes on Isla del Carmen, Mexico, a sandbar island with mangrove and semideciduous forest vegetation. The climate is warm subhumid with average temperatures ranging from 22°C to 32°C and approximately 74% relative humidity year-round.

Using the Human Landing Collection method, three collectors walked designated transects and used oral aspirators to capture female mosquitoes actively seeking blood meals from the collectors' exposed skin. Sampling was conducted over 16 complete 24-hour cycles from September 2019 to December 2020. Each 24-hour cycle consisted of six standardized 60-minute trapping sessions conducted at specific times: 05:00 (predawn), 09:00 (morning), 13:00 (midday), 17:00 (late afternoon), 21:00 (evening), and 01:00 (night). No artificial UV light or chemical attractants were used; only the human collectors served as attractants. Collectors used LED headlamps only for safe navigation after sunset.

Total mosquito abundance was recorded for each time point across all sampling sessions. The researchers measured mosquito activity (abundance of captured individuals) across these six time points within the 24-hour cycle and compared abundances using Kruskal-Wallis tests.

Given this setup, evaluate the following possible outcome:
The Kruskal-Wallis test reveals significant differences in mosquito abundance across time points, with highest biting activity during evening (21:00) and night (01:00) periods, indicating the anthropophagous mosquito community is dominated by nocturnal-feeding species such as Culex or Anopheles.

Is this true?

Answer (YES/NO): NO